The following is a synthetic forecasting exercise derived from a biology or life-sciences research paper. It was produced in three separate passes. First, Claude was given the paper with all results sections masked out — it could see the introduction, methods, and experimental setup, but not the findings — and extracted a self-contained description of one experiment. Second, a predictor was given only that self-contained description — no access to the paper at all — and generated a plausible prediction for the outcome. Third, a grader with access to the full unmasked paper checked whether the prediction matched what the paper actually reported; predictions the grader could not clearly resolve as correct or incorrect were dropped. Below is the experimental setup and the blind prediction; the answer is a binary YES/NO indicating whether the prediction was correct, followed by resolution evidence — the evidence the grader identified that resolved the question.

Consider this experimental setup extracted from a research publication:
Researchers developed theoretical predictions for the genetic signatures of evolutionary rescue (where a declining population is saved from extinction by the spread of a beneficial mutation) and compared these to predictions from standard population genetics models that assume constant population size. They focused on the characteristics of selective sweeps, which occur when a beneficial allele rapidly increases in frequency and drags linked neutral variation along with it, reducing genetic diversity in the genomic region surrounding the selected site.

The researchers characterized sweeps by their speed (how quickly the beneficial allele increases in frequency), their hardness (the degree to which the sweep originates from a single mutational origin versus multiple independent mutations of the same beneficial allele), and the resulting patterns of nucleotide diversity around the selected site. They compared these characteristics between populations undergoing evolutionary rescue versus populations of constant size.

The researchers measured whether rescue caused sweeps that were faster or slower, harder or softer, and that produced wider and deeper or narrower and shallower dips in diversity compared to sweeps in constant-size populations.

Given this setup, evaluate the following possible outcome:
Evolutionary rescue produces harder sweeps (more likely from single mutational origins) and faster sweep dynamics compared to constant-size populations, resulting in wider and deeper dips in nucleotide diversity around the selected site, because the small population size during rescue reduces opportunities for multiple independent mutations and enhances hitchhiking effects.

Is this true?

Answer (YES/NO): YES